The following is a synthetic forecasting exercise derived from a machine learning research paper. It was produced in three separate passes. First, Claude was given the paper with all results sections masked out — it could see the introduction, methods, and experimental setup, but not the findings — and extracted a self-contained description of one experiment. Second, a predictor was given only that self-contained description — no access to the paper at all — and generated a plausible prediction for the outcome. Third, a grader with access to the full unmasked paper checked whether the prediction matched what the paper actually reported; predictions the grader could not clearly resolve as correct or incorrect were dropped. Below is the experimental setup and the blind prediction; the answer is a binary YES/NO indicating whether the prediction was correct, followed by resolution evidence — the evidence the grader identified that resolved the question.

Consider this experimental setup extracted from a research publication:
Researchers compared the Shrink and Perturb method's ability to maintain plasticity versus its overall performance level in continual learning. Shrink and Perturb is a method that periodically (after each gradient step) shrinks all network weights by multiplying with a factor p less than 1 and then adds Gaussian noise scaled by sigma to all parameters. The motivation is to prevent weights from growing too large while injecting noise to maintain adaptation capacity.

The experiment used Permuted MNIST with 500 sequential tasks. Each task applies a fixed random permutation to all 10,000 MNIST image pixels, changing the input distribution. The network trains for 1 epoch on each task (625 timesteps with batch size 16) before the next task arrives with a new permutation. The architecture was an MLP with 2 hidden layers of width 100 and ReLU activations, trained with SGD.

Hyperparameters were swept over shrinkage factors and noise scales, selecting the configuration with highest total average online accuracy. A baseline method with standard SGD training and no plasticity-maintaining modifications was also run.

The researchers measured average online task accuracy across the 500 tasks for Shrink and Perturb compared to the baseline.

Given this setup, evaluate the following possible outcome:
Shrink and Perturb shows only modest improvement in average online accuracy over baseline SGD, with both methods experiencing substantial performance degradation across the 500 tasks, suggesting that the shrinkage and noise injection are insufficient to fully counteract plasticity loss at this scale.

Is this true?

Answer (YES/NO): NO